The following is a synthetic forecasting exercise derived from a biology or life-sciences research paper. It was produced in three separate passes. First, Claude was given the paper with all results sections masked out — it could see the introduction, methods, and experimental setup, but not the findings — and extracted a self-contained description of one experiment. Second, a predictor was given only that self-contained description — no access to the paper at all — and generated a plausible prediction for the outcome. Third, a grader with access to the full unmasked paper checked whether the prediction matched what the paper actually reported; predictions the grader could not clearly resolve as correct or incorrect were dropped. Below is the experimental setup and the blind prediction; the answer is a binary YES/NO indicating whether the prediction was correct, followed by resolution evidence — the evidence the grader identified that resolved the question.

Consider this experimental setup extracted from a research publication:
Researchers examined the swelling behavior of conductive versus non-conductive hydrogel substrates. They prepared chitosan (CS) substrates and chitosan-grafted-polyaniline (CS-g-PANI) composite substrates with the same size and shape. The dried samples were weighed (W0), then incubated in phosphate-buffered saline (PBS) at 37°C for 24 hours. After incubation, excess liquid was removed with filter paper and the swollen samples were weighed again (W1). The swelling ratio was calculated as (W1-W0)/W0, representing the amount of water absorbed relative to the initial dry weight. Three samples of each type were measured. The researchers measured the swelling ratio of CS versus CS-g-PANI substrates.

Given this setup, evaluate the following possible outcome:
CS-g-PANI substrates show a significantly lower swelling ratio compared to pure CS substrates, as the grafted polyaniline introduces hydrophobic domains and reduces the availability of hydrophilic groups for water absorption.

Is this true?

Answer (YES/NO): YES